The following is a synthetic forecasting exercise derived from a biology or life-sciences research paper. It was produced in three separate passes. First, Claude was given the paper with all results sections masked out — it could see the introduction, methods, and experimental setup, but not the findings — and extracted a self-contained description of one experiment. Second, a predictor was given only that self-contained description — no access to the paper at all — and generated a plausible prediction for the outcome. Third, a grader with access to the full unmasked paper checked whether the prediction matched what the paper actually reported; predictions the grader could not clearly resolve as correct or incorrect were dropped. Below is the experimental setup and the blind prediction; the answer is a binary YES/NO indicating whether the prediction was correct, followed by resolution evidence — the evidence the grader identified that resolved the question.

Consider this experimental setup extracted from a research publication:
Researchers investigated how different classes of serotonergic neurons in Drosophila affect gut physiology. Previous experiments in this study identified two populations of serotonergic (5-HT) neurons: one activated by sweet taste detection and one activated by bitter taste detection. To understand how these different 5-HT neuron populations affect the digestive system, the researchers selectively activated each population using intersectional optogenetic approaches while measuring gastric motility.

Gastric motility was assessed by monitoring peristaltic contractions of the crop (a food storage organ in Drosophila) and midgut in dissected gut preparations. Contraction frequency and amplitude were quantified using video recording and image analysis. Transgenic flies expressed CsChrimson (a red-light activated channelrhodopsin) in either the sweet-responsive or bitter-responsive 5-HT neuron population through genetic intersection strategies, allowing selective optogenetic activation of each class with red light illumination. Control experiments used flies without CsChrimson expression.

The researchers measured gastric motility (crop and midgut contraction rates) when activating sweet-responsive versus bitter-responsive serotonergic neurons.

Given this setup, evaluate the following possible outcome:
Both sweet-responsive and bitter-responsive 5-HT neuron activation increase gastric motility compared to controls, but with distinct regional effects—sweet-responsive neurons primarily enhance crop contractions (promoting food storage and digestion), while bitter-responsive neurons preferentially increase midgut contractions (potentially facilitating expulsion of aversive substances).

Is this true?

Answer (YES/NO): NO